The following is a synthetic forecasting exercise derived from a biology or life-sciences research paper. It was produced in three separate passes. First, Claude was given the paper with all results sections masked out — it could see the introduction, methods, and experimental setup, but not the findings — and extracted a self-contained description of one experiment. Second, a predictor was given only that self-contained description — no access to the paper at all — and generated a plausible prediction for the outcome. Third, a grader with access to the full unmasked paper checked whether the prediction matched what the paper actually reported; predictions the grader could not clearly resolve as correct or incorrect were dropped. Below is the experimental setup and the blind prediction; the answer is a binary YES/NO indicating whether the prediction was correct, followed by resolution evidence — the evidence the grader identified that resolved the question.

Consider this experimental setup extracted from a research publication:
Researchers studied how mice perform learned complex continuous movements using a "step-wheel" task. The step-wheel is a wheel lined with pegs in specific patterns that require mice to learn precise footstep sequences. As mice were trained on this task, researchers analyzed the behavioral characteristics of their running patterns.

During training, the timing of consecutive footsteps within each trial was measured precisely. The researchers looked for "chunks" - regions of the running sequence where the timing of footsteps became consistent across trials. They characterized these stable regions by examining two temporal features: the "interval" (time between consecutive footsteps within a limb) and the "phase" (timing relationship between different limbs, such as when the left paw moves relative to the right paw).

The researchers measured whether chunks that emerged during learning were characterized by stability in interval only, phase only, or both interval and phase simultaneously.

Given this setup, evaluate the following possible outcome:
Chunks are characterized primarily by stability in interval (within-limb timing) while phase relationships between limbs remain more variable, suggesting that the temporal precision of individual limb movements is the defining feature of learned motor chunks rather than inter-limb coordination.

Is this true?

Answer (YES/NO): NO